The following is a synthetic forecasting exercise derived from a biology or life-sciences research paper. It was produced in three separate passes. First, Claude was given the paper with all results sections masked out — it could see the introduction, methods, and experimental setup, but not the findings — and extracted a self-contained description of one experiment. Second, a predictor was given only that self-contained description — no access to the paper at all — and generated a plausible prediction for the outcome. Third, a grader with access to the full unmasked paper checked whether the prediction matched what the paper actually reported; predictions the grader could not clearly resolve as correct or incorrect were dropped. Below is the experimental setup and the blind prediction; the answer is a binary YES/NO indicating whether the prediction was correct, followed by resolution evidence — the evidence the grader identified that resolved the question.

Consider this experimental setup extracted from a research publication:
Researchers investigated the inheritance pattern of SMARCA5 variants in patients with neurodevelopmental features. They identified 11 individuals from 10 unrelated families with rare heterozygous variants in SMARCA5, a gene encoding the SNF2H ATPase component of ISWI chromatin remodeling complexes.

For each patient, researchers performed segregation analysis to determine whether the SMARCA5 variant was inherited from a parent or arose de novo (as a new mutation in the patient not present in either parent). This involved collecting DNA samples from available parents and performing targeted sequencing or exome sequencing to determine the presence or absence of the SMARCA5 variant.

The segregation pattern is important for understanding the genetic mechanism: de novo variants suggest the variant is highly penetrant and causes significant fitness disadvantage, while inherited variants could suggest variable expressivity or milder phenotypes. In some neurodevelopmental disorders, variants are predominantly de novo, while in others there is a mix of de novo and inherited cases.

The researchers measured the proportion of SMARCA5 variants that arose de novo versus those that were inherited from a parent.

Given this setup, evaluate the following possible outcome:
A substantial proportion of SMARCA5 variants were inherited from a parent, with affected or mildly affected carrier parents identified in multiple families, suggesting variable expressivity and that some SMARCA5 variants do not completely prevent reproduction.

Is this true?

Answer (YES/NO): NO